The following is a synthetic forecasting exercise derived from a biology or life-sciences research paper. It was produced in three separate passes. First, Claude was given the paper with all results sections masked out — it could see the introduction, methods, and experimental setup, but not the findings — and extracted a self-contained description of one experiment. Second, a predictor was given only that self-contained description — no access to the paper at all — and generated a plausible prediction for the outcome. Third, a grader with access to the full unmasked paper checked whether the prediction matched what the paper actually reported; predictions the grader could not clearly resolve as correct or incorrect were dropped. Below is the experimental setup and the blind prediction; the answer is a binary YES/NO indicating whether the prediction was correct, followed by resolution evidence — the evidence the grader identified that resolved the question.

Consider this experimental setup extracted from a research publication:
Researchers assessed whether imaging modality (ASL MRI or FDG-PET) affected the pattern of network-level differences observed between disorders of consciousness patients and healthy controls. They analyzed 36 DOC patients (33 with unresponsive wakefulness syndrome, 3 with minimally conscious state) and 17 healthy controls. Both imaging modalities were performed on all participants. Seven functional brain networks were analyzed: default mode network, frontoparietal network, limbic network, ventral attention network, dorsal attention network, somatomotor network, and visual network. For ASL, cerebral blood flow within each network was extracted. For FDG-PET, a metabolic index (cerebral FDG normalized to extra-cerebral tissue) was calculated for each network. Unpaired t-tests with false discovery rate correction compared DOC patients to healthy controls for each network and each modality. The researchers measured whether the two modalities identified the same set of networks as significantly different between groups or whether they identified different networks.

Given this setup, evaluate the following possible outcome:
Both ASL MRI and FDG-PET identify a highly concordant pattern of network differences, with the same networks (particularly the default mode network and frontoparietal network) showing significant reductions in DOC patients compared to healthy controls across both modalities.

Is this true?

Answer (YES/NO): YES